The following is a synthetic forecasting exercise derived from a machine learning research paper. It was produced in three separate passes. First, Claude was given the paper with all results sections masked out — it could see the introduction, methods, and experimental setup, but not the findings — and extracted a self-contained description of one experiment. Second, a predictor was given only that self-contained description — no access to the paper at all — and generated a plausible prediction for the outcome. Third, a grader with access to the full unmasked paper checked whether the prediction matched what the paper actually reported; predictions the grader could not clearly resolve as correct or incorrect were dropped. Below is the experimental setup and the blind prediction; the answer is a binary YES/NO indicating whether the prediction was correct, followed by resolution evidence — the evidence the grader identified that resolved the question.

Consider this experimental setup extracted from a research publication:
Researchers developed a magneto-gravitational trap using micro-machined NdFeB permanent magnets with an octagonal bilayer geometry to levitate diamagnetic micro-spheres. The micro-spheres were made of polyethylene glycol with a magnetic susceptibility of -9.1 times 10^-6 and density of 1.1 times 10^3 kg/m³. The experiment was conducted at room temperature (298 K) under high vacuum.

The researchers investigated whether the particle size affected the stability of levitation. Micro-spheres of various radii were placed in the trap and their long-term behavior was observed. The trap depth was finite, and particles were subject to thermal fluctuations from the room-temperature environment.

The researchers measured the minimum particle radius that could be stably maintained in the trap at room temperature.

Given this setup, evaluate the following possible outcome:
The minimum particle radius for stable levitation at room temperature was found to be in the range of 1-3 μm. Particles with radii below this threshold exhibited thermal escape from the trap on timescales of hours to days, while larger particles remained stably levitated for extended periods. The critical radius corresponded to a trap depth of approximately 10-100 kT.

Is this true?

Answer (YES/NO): NO